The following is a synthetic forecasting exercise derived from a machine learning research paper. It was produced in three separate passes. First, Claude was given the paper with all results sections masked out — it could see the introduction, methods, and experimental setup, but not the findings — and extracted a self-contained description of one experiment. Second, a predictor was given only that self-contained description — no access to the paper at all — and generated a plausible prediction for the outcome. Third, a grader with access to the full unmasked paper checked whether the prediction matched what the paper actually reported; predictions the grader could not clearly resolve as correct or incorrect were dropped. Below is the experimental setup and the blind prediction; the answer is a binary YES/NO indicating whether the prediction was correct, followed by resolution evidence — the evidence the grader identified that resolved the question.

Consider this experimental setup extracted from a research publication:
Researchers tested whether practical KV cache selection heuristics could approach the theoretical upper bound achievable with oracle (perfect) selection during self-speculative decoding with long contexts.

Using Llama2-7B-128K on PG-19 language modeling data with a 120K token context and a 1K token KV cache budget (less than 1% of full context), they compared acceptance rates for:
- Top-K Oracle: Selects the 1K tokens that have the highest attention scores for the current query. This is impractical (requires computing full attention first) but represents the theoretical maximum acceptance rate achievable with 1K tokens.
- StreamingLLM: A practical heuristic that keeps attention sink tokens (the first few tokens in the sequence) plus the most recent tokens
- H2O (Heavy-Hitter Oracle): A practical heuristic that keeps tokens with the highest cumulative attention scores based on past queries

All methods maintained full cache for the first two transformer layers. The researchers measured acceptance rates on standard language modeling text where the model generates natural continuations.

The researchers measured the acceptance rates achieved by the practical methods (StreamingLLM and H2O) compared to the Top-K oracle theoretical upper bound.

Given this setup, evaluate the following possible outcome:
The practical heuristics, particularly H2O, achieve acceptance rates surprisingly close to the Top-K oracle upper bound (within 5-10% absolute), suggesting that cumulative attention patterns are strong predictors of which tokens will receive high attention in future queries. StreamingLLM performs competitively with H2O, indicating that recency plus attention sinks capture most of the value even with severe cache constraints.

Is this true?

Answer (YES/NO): YES